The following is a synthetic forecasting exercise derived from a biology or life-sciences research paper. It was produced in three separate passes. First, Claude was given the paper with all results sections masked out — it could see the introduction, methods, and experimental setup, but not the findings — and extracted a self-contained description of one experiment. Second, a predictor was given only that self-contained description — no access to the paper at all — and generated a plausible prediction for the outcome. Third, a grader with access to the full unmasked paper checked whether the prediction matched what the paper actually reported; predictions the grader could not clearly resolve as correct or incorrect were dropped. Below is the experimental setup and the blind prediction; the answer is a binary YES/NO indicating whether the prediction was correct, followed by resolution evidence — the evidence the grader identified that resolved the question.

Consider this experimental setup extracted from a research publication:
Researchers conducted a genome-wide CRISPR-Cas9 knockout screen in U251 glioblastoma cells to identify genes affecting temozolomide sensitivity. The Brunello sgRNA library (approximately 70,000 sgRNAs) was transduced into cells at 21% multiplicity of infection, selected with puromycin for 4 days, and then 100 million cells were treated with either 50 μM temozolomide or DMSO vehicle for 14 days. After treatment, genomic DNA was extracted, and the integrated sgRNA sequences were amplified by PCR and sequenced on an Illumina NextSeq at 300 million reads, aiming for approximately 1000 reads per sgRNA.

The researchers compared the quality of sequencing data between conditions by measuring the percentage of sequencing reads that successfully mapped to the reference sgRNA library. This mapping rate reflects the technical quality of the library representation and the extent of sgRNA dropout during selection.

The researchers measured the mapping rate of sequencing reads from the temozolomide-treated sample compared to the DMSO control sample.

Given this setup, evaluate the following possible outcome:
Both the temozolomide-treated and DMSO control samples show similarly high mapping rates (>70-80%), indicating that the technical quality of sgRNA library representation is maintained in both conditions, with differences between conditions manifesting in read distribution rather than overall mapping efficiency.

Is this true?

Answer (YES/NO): NO